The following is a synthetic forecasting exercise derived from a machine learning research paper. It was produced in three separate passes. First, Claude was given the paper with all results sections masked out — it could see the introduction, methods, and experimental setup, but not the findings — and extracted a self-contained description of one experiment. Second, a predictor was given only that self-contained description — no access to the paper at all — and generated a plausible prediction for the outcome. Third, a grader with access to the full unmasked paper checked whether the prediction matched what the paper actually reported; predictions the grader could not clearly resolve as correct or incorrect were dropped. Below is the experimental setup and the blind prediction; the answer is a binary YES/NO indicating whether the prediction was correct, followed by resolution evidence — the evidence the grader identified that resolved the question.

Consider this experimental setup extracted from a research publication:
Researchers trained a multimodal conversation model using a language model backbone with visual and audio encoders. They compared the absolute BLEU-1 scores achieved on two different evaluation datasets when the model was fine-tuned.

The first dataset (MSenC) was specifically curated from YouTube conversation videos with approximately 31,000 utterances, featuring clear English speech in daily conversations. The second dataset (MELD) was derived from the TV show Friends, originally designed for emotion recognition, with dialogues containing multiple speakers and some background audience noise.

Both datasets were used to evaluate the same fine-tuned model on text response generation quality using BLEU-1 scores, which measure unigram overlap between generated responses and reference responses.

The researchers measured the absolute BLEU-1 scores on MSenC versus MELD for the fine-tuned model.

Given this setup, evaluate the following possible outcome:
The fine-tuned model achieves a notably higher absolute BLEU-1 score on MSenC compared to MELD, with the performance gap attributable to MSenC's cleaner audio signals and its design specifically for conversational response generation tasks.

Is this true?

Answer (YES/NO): YES